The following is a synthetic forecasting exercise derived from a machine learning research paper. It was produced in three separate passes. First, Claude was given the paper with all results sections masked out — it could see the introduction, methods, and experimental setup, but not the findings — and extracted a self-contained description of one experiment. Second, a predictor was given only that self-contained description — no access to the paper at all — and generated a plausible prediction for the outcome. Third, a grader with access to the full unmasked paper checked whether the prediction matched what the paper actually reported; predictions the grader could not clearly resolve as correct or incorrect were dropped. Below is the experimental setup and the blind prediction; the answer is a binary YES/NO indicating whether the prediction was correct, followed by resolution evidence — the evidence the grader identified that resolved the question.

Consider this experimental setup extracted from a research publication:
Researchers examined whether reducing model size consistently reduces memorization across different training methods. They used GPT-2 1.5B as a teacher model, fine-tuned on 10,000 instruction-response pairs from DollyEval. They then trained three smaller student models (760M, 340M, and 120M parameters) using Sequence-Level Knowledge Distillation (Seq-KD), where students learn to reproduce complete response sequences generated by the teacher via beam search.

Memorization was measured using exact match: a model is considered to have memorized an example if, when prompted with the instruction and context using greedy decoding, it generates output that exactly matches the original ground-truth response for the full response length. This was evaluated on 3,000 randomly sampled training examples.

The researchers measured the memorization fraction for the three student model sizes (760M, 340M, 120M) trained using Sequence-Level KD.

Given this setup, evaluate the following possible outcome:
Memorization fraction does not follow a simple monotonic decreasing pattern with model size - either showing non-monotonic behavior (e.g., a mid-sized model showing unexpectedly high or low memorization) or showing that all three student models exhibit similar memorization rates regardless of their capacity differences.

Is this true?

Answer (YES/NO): NO